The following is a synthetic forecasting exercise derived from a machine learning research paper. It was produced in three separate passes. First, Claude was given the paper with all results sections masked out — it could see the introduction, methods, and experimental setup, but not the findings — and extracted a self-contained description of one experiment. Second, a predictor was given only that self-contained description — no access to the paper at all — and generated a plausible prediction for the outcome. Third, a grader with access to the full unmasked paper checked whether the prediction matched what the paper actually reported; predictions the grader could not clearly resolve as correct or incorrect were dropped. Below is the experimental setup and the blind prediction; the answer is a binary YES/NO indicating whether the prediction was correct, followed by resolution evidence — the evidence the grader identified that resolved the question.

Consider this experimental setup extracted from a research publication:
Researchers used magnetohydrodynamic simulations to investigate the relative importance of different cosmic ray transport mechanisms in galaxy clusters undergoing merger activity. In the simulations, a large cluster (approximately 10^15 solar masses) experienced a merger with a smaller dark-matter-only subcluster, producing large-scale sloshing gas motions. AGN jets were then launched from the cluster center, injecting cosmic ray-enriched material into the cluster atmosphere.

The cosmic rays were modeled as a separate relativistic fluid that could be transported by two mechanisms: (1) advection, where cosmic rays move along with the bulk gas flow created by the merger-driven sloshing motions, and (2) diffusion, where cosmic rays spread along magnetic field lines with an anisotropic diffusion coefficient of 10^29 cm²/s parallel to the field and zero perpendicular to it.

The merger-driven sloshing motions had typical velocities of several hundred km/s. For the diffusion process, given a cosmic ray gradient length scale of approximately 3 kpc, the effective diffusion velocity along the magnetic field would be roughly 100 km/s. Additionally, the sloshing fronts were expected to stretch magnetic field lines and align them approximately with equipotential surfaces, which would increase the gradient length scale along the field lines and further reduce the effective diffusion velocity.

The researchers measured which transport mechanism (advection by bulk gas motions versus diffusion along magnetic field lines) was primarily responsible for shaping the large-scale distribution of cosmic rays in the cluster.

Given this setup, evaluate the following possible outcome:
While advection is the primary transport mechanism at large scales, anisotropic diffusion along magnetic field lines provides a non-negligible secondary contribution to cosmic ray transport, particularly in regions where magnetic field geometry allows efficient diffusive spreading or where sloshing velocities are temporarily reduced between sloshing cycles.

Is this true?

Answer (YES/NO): NO